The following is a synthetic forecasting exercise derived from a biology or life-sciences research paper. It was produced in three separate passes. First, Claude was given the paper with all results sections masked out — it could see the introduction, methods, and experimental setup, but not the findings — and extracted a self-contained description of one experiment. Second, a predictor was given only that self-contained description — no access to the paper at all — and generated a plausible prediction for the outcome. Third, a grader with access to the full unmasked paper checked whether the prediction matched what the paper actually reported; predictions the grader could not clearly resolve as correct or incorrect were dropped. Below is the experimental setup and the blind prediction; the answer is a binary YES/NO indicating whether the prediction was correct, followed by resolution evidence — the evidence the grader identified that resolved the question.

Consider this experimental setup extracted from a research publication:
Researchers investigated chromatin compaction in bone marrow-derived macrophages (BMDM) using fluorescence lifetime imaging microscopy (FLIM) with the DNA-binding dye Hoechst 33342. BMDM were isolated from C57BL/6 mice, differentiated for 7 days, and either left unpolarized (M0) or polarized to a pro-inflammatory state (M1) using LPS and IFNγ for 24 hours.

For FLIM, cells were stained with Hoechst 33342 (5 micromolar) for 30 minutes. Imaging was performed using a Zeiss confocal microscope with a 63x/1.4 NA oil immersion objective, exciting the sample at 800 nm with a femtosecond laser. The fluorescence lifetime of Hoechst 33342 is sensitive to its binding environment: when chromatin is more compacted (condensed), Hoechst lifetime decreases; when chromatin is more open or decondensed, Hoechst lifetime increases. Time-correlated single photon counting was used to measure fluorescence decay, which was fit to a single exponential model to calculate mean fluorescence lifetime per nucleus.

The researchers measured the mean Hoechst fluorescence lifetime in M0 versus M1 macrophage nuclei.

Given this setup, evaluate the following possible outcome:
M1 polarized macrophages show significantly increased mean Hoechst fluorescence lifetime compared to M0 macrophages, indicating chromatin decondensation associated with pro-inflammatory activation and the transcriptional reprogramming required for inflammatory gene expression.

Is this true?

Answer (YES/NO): NO